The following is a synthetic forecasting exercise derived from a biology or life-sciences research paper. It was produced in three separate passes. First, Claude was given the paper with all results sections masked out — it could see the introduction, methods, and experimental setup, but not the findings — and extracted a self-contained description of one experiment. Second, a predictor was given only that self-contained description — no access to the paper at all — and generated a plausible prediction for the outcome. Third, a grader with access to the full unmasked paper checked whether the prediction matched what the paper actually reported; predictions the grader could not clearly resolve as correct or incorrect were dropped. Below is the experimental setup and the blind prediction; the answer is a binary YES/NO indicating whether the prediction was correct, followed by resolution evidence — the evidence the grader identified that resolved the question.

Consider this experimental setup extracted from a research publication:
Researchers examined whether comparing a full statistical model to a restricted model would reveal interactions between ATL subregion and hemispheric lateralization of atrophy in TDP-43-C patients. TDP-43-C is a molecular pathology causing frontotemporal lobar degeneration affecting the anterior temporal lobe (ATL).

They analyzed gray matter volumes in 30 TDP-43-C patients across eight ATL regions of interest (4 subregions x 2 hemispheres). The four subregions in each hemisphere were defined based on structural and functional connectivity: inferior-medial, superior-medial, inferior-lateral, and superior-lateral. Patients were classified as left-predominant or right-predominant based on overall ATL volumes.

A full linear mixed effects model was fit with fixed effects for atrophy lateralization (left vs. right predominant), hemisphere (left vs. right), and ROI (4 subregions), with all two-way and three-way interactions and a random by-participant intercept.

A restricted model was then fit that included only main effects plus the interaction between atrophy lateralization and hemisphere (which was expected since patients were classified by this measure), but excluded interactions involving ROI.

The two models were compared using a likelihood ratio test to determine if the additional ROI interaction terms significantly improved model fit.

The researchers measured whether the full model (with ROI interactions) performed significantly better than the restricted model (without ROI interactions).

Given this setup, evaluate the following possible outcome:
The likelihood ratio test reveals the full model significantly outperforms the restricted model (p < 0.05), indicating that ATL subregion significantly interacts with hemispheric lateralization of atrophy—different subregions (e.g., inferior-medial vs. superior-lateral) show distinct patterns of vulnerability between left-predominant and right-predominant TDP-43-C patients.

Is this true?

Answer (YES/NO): NO